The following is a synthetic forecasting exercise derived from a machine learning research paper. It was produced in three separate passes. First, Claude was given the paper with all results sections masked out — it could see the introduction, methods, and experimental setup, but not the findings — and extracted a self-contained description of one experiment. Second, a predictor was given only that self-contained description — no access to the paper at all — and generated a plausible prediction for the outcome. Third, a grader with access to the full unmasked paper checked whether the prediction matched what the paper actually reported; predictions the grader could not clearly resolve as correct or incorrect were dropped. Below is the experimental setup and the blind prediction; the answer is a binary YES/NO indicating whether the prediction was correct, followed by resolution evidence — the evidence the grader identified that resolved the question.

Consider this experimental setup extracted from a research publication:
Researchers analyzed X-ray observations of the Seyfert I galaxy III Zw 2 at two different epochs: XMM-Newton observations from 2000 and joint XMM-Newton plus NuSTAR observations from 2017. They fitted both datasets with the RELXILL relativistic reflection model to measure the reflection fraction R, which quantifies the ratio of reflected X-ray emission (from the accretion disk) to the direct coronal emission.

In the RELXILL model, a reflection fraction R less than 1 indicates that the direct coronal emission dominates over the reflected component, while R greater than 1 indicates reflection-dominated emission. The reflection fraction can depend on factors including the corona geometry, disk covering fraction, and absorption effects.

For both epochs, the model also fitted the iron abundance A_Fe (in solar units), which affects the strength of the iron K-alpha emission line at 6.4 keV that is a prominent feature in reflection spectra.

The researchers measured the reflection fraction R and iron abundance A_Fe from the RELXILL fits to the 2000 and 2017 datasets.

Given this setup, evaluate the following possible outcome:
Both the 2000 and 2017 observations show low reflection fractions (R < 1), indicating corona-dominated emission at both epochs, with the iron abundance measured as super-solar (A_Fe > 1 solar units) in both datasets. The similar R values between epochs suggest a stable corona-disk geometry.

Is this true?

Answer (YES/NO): NO